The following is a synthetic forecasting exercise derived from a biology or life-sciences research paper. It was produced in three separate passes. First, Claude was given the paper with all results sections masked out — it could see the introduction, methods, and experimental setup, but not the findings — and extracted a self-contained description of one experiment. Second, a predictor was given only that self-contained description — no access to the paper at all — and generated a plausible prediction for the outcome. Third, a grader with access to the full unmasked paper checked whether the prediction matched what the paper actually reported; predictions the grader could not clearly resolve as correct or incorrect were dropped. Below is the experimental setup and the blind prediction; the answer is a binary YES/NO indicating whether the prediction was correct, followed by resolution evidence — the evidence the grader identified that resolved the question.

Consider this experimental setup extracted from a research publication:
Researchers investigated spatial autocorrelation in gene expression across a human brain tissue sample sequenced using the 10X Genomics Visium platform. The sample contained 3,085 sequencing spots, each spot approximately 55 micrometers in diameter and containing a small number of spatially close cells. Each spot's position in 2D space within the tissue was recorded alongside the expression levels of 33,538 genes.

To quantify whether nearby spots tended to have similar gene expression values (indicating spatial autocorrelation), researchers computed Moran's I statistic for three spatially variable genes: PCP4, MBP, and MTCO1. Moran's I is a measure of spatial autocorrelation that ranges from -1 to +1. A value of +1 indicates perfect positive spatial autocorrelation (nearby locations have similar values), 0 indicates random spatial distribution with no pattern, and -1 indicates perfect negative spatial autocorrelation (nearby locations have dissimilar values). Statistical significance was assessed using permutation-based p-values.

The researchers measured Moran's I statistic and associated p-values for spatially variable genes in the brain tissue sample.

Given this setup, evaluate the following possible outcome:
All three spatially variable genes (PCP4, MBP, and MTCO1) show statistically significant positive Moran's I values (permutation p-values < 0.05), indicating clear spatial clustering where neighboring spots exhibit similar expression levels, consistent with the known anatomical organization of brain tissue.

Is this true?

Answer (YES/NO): YES